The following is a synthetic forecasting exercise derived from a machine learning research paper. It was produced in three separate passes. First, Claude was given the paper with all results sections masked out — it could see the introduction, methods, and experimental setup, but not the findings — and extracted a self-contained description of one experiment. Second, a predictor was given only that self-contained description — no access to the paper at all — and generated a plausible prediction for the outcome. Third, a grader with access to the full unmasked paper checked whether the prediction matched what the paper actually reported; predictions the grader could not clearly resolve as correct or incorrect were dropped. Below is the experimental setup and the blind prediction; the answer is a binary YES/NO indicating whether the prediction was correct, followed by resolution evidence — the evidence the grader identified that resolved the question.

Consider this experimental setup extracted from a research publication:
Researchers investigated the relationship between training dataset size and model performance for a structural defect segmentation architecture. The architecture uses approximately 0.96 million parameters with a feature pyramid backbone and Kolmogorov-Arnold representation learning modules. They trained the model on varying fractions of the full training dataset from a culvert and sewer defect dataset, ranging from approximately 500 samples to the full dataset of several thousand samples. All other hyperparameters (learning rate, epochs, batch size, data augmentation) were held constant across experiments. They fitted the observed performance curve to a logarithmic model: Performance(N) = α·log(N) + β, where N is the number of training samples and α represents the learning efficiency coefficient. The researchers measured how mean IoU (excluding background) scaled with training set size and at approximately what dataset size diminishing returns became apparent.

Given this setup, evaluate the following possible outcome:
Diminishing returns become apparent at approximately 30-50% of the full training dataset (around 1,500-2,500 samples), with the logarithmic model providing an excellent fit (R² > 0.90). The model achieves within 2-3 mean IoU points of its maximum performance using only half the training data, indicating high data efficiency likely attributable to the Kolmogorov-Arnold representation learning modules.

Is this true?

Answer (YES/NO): NO